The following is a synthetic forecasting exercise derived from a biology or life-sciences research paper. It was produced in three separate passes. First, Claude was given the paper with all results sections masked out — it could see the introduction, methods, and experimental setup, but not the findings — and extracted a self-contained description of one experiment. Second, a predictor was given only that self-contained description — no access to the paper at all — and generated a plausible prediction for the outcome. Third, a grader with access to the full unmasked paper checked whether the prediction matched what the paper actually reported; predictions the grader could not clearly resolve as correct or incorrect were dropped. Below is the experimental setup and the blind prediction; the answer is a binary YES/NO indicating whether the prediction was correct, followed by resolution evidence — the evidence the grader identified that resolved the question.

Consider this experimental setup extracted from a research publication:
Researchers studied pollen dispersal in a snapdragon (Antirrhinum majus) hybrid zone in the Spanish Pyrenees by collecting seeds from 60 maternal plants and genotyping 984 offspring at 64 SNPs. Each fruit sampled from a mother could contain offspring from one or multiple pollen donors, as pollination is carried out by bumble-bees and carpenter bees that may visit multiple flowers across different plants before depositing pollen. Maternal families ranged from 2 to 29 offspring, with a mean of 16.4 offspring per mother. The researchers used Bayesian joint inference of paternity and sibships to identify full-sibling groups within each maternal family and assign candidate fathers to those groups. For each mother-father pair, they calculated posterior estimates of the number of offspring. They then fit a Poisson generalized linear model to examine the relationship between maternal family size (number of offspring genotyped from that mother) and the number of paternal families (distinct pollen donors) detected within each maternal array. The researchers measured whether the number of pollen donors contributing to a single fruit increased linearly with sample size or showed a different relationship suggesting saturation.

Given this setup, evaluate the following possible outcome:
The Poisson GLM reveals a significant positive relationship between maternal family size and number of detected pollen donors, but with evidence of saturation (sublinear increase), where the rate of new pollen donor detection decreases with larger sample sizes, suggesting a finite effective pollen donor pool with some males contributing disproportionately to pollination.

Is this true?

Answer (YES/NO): NO